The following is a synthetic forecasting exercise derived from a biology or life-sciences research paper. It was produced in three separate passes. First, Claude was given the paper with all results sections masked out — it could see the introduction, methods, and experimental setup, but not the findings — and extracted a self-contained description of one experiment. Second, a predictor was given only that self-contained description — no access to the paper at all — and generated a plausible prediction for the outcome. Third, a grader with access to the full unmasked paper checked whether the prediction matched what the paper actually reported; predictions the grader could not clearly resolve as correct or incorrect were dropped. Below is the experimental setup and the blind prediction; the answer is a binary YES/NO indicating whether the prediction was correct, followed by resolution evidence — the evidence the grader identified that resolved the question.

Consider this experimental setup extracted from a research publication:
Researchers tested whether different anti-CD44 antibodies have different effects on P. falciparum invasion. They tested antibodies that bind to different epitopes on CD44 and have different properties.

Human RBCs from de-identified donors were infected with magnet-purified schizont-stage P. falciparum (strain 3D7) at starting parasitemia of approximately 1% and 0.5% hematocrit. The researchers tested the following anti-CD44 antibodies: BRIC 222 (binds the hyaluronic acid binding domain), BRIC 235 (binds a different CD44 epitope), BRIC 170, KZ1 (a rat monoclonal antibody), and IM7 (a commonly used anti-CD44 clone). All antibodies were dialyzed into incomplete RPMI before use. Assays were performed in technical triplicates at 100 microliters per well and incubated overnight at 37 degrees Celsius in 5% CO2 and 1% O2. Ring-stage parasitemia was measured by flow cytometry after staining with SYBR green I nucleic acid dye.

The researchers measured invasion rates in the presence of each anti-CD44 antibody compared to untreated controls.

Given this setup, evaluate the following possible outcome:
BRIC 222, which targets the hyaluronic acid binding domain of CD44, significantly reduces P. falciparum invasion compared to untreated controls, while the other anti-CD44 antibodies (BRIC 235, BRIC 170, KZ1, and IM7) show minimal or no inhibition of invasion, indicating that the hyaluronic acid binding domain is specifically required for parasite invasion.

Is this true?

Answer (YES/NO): NO